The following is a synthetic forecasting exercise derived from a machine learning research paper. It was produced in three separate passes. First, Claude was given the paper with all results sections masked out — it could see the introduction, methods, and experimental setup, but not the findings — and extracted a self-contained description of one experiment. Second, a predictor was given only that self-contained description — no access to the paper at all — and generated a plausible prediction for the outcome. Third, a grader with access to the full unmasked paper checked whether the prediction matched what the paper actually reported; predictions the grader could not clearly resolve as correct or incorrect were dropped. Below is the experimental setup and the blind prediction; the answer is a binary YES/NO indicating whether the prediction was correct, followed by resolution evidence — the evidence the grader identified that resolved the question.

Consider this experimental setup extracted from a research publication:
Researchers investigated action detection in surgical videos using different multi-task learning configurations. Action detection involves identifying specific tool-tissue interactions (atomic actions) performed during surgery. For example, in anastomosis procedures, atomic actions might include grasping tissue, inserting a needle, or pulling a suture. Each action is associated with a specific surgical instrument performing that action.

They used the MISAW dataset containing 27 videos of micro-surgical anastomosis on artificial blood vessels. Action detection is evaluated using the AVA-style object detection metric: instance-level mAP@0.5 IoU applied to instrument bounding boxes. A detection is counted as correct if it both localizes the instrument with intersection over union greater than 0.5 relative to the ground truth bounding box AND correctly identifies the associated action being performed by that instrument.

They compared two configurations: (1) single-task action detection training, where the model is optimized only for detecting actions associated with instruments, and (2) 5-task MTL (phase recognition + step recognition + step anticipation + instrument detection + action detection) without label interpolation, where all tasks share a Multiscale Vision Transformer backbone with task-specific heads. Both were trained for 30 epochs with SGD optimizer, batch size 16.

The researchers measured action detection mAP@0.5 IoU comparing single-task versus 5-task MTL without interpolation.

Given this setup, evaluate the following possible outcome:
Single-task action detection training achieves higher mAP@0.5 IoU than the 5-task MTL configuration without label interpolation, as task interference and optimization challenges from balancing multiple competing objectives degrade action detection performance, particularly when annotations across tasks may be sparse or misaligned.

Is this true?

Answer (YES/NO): YES